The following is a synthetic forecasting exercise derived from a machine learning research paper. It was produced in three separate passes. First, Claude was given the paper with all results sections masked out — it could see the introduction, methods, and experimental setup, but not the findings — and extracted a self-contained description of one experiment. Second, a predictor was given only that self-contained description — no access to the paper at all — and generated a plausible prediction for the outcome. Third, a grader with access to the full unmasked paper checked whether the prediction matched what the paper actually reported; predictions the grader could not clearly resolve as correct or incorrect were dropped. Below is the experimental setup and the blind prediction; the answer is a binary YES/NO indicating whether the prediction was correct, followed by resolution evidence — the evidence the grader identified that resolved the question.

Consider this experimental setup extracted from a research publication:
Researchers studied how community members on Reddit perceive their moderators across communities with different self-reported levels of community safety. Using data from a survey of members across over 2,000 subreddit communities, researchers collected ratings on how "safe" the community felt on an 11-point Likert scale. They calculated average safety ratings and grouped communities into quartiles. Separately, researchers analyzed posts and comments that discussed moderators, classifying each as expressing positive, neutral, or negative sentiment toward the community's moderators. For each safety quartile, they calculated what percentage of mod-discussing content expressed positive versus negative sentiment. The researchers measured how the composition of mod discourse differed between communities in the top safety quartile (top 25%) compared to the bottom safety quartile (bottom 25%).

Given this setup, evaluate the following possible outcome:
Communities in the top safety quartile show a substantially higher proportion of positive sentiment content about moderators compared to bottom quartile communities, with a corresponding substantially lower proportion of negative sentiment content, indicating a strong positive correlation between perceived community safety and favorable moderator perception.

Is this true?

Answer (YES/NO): YES